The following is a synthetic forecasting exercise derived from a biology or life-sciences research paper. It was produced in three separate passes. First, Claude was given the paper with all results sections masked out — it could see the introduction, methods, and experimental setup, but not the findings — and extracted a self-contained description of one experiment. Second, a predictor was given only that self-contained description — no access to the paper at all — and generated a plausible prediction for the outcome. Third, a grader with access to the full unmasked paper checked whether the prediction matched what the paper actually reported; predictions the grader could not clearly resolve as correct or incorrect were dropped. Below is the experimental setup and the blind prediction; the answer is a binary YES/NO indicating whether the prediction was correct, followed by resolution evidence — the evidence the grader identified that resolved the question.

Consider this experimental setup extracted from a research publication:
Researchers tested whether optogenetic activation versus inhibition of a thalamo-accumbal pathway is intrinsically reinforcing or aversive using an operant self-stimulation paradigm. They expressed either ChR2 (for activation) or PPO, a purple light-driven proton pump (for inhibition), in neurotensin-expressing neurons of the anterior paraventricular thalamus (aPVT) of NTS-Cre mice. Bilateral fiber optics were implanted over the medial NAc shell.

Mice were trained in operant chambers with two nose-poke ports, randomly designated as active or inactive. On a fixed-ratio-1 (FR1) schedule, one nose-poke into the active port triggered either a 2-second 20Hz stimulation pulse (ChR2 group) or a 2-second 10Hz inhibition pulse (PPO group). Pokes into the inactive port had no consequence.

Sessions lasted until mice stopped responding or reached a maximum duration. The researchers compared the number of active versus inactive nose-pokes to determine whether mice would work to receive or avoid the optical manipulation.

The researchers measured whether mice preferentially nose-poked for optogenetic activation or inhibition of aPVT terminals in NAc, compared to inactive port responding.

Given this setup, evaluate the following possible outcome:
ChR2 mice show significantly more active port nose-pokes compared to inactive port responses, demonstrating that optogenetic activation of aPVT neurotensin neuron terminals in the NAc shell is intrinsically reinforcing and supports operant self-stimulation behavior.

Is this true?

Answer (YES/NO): NO